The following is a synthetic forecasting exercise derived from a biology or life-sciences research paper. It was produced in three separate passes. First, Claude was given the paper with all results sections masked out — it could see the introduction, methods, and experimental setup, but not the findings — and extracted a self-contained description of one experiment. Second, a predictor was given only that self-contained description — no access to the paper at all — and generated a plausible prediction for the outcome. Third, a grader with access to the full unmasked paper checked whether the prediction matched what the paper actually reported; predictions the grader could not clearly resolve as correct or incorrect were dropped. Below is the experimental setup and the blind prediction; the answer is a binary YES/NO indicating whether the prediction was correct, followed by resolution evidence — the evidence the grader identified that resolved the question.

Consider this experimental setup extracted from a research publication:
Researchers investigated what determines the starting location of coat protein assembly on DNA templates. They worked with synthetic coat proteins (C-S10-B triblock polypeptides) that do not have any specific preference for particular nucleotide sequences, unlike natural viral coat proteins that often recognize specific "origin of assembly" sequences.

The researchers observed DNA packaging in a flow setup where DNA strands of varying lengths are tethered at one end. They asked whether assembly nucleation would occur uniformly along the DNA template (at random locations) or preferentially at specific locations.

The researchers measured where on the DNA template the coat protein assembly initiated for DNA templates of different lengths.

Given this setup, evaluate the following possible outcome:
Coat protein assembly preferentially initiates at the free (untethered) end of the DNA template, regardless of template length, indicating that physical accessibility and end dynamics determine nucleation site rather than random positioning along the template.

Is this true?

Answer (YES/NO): NO